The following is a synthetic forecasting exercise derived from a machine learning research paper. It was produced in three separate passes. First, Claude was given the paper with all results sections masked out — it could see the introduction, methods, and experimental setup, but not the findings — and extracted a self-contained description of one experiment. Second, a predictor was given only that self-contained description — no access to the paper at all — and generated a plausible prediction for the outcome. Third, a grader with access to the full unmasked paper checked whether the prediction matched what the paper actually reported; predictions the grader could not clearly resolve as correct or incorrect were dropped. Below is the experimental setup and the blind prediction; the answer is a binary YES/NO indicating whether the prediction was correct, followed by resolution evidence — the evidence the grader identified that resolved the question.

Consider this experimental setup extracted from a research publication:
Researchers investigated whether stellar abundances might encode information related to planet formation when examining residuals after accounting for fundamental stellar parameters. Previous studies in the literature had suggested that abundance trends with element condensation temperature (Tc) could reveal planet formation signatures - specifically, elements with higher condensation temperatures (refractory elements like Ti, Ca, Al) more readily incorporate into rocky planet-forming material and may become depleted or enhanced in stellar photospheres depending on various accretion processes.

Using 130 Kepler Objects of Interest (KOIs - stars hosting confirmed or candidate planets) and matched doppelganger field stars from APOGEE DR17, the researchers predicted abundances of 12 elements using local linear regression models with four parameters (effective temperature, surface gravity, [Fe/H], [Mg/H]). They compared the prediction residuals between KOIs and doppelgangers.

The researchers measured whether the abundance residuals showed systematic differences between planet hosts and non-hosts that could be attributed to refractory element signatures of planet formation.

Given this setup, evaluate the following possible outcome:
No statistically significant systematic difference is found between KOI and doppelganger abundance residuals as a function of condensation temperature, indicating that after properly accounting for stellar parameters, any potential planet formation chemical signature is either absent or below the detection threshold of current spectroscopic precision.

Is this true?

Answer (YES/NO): YES